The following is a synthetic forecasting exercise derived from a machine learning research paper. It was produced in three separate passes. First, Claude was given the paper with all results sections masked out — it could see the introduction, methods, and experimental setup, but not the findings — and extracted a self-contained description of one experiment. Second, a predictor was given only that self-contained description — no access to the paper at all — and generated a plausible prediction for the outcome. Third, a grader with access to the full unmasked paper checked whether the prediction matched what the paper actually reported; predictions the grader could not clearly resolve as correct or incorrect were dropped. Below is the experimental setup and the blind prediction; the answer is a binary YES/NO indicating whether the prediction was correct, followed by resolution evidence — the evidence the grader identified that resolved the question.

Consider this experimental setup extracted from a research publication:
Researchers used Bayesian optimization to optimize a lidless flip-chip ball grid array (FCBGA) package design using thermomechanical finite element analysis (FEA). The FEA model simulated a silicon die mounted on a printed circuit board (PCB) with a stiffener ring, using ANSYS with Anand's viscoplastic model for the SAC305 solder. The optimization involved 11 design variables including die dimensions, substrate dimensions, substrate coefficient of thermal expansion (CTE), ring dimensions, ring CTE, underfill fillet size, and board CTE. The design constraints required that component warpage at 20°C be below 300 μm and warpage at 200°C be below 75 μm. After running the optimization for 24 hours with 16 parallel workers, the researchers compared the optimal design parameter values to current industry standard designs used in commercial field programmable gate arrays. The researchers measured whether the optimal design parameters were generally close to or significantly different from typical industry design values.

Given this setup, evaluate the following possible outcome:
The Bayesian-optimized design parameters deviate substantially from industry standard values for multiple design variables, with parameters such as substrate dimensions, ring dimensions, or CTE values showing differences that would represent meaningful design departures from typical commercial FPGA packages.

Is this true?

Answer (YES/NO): NO